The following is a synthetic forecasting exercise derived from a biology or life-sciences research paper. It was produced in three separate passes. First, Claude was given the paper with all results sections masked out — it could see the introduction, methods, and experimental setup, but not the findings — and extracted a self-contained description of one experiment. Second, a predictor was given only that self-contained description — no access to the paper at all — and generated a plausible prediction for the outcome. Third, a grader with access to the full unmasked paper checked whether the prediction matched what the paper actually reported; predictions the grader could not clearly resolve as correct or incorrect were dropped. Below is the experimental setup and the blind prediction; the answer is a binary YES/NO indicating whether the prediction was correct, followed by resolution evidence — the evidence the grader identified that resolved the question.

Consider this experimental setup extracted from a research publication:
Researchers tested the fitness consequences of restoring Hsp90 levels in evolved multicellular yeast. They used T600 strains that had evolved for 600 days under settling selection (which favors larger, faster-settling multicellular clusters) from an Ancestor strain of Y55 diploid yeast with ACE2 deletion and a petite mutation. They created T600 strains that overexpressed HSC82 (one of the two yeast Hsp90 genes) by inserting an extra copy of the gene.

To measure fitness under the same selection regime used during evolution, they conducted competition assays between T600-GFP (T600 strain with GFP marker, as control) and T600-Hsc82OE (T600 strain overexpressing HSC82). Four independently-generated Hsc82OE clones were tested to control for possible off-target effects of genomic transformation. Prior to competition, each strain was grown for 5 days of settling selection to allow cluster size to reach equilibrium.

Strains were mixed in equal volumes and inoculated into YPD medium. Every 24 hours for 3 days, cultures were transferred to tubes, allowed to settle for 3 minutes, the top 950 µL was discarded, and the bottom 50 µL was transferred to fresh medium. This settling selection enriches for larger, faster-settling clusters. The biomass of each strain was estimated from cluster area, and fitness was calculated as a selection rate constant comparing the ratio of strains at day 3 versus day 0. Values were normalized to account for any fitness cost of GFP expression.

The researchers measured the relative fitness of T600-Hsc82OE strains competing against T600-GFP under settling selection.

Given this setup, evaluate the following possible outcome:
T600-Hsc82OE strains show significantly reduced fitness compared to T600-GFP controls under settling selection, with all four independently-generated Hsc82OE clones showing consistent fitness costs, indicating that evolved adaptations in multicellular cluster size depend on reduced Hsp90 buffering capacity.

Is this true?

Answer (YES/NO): YES